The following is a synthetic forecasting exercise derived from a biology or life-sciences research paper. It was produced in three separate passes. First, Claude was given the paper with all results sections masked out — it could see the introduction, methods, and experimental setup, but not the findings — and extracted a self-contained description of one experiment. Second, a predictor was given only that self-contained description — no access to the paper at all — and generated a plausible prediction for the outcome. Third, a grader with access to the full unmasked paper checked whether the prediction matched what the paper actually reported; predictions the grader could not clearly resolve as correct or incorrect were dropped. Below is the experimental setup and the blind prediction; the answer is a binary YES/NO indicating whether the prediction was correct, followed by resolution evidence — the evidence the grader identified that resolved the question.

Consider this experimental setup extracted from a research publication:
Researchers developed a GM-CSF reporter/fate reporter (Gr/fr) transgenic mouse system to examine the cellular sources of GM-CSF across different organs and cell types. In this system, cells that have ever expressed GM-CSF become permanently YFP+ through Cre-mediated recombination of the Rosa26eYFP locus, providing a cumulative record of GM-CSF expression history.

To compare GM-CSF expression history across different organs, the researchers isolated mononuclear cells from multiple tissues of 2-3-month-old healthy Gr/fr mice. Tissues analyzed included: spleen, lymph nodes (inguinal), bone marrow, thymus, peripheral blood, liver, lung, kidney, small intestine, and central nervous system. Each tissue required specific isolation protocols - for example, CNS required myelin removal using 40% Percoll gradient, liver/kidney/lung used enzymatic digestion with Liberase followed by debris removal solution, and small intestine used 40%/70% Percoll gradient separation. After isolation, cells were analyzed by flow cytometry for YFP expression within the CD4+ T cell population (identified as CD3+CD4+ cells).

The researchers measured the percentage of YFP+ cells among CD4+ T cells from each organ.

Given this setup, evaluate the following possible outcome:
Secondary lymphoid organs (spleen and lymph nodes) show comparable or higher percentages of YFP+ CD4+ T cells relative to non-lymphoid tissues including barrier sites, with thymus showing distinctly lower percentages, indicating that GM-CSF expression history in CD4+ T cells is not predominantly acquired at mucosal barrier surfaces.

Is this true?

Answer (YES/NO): NO